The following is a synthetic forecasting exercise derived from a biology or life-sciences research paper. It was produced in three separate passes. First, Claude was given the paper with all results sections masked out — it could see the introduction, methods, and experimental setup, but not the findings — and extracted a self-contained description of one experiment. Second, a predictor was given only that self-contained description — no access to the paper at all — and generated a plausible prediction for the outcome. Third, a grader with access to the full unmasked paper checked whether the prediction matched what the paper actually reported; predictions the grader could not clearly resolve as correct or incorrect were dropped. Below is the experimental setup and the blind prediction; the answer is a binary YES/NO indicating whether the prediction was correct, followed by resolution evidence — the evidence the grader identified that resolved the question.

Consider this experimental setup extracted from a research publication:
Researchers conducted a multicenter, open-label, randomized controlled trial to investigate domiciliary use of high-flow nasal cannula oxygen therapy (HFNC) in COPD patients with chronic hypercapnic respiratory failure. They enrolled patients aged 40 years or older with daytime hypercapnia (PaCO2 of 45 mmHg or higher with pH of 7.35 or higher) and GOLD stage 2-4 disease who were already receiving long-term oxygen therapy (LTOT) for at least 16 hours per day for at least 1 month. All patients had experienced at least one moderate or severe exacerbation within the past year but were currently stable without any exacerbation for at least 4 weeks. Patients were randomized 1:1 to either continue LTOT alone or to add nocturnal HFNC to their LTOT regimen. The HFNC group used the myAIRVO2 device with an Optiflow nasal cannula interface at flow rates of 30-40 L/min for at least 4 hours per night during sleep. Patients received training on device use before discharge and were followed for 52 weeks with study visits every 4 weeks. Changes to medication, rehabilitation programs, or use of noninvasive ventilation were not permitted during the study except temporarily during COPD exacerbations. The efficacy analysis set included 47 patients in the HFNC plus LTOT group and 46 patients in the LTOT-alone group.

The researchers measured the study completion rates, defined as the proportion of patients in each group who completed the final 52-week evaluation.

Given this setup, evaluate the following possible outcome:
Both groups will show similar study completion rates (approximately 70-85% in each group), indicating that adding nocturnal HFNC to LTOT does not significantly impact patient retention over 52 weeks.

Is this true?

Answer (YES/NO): NO